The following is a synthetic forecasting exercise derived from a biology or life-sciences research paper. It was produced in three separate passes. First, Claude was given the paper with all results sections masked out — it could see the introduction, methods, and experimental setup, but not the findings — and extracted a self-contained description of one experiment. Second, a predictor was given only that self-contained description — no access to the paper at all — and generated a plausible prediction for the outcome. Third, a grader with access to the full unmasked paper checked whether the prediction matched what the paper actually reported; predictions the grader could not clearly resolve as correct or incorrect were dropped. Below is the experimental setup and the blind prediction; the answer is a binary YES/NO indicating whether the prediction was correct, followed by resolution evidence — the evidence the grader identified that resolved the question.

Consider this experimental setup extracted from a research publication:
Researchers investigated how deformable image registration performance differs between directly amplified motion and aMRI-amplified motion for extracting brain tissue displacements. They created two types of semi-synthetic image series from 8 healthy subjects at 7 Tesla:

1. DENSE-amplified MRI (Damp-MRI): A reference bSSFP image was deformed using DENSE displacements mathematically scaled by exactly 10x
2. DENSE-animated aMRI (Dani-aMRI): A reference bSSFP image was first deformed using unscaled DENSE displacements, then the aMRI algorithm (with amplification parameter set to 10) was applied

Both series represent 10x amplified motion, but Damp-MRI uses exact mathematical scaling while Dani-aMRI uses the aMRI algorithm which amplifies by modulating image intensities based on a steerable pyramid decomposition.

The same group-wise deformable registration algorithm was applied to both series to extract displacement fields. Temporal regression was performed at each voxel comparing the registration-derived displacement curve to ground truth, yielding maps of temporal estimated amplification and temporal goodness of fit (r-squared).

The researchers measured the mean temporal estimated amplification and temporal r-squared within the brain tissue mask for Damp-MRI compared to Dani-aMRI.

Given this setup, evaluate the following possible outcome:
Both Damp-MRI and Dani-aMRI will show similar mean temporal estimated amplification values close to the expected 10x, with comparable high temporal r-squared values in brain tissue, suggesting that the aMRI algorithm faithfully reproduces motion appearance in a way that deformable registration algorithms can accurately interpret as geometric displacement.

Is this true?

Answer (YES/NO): NO